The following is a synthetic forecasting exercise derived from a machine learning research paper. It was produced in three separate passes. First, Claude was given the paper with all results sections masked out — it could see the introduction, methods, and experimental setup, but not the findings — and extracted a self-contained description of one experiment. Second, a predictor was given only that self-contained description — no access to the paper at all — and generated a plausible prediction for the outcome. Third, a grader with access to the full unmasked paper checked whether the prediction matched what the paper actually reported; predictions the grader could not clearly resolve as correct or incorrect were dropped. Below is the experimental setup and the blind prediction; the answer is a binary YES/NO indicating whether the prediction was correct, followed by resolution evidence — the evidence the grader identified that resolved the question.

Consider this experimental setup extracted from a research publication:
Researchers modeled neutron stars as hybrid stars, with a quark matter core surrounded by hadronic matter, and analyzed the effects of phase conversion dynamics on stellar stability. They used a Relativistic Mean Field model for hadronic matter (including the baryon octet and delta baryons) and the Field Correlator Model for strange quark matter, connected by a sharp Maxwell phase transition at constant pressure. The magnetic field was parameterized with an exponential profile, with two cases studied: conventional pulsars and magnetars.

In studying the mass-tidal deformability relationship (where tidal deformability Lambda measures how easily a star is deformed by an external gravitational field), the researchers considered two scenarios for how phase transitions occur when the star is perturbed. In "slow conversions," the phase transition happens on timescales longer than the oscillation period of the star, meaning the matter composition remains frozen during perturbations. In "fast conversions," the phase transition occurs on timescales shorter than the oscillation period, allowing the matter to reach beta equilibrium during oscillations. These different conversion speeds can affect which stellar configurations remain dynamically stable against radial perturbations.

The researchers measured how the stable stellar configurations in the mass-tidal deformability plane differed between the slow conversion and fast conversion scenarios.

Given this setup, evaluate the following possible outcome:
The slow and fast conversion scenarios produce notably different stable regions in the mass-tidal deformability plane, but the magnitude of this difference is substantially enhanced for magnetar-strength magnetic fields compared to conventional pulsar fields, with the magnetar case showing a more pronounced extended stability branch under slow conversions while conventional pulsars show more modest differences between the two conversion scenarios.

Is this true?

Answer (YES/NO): NO